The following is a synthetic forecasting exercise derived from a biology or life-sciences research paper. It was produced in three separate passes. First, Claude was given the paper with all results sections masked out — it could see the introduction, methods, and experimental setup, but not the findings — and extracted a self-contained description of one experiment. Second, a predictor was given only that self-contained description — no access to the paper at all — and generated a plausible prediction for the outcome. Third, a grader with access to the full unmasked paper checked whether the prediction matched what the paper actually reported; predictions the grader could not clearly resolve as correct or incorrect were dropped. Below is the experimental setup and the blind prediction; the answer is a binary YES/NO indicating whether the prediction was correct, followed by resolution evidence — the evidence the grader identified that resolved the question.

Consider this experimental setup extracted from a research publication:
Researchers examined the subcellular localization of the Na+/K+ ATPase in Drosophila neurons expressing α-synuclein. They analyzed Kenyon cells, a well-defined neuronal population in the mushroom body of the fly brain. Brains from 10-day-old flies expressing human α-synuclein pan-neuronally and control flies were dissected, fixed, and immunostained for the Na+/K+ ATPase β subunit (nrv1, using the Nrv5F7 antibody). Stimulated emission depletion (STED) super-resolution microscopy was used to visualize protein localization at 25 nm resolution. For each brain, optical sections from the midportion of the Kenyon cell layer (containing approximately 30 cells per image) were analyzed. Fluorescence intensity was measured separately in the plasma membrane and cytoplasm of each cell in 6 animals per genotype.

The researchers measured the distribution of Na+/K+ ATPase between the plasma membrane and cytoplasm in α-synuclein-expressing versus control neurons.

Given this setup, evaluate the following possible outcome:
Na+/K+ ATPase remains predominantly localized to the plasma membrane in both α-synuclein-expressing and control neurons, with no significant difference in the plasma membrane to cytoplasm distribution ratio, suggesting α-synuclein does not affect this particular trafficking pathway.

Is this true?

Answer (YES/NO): NO